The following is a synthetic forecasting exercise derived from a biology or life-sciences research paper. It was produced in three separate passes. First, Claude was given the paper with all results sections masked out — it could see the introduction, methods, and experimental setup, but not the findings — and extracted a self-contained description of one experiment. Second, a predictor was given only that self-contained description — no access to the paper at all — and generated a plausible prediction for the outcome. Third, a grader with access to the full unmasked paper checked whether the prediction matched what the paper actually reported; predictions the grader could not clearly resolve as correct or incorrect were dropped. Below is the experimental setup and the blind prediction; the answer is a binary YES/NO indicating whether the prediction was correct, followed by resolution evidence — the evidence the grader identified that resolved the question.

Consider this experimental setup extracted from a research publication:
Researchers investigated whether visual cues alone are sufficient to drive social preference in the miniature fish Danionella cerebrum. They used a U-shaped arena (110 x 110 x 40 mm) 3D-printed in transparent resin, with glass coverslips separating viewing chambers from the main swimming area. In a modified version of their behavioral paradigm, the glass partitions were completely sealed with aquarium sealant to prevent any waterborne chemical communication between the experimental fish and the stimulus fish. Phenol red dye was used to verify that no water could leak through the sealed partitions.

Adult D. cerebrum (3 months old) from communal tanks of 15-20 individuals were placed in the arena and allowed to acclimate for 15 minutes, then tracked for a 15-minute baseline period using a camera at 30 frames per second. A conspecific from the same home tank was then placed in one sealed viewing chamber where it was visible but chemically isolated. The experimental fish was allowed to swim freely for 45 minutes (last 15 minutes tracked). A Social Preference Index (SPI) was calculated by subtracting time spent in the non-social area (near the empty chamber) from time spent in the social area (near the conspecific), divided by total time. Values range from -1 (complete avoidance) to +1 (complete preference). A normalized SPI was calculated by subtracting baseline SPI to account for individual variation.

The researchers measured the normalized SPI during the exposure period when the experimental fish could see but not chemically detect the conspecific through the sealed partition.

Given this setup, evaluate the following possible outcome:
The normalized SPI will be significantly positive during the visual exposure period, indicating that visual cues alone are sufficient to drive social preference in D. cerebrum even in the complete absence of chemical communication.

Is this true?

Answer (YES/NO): YES